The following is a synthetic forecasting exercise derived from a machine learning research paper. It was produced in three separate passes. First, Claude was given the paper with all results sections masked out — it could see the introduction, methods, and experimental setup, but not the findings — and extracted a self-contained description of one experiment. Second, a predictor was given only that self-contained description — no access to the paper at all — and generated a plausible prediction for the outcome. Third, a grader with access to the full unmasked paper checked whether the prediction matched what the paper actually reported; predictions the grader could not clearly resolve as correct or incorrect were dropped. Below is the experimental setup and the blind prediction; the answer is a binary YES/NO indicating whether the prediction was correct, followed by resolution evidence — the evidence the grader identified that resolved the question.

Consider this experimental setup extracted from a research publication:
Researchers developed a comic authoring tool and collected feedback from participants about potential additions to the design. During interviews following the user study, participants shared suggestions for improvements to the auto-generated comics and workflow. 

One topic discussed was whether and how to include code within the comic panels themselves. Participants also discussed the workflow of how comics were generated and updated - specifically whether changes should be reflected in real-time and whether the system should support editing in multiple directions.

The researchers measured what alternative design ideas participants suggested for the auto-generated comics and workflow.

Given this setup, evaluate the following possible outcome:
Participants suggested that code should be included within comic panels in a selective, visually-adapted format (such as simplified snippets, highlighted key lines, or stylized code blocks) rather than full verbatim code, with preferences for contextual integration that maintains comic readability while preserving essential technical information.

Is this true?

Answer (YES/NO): NO